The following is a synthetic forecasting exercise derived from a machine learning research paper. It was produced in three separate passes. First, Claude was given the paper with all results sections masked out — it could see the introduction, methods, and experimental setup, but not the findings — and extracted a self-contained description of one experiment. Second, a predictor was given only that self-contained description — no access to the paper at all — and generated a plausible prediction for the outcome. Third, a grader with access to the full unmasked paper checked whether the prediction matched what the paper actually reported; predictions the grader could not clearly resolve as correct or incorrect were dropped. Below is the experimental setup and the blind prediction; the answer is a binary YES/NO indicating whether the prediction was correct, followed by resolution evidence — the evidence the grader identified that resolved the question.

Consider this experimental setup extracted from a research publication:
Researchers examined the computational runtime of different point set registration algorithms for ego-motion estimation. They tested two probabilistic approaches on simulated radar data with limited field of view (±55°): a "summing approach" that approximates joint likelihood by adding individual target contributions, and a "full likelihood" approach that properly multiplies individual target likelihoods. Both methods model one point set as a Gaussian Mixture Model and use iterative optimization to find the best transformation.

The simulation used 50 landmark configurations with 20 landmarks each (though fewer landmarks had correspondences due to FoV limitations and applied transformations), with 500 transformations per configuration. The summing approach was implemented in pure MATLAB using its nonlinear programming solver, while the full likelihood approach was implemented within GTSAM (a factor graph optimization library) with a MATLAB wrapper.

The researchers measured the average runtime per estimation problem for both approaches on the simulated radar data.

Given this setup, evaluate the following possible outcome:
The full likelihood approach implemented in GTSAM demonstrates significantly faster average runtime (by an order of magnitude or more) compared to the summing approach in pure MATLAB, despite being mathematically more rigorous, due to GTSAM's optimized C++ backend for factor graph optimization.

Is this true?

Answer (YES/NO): NO